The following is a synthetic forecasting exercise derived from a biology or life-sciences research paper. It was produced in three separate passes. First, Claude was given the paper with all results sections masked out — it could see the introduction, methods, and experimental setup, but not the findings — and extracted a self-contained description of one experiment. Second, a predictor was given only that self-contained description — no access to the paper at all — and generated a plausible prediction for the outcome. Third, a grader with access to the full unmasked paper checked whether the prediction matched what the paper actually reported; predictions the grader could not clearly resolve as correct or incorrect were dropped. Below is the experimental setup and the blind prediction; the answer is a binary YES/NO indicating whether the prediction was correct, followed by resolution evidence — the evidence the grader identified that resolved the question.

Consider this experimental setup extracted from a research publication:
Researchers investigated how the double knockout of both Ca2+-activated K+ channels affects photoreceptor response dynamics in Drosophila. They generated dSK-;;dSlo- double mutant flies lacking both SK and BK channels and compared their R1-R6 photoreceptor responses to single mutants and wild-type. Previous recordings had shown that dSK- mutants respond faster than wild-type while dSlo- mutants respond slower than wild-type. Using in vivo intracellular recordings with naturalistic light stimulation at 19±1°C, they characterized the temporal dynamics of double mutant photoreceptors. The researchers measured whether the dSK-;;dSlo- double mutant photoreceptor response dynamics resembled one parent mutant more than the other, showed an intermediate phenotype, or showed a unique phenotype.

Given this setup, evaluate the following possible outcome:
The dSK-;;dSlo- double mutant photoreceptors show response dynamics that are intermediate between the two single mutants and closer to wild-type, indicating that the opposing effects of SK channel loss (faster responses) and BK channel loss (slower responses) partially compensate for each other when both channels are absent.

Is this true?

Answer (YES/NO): NO